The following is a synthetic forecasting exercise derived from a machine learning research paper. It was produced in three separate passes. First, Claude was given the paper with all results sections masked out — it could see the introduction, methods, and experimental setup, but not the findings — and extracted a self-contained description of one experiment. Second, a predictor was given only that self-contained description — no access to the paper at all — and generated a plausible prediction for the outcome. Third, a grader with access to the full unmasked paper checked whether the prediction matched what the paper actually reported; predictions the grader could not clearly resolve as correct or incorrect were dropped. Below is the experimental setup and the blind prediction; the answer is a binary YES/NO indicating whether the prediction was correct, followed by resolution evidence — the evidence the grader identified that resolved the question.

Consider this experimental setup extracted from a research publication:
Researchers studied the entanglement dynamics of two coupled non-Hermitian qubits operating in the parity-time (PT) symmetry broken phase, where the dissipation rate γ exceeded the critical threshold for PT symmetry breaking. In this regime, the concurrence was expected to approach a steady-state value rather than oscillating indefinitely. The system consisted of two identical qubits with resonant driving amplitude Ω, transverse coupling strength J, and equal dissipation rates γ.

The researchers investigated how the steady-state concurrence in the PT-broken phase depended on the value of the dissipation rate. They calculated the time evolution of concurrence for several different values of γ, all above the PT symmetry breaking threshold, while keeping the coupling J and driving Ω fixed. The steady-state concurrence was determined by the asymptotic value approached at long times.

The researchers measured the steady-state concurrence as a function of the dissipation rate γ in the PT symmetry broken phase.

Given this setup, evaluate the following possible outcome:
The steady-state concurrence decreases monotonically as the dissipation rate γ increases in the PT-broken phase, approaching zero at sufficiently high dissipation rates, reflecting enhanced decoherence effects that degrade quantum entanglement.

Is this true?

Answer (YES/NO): YES